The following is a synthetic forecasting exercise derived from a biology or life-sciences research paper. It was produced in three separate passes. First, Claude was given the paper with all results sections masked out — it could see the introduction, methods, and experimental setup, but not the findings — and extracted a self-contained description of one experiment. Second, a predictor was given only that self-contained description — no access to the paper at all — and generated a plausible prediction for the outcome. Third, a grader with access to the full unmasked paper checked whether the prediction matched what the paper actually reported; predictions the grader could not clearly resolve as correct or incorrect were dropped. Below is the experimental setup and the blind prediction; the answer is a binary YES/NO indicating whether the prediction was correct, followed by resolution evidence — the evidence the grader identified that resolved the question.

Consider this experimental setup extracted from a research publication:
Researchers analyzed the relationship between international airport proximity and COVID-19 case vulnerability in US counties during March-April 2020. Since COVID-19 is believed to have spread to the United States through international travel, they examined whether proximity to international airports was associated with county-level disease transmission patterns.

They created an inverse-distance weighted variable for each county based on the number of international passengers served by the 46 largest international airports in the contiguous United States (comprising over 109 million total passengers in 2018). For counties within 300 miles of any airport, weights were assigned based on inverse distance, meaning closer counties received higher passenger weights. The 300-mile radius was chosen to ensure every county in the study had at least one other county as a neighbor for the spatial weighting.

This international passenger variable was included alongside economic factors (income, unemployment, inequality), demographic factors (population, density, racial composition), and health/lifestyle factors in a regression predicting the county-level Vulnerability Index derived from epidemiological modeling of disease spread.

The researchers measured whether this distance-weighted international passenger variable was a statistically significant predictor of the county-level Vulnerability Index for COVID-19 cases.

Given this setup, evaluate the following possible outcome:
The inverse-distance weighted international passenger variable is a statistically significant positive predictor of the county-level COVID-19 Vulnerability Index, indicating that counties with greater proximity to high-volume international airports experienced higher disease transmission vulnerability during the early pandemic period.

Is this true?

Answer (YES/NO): YES